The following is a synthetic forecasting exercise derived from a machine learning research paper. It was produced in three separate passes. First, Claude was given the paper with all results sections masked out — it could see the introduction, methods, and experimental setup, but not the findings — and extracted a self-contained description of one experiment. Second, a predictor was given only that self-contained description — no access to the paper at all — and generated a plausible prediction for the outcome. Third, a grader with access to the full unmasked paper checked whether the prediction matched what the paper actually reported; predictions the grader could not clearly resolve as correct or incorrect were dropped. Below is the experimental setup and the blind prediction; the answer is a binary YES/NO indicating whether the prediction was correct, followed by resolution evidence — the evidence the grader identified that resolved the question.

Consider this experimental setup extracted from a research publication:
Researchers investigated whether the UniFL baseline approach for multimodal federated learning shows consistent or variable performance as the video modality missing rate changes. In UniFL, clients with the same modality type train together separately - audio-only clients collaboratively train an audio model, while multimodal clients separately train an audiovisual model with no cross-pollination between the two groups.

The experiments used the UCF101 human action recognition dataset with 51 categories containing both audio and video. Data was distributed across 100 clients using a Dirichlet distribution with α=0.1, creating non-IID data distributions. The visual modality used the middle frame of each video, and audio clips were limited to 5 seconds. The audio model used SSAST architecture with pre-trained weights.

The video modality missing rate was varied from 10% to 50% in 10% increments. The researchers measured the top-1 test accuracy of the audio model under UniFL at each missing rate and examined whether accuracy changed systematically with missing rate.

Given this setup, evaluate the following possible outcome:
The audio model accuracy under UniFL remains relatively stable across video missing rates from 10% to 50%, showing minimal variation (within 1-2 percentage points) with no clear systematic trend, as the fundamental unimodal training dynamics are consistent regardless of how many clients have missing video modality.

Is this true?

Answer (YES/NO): NO